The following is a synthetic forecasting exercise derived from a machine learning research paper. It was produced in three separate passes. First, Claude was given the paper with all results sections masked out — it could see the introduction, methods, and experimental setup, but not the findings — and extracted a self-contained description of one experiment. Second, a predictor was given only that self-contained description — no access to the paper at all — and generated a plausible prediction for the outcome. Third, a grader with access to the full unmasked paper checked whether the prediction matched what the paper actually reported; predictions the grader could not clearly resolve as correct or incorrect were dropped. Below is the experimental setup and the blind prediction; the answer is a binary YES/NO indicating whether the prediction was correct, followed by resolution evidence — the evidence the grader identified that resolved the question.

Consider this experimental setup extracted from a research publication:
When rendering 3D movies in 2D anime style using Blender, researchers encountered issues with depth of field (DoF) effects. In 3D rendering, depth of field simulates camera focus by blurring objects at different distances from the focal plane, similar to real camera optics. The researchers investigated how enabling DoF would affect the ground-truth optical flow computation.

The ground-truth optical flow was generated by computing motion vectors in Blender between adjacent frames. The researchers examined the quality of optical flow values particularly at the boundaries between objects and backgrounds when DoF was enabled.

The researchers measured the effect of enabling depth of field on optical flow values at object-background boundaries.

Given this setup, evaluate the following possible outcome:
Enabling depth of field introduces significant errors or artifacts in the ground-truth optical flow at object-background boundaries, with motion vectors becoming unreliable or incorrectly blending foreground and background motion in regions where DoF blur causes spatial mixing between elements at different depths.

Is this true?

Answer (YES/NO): YES